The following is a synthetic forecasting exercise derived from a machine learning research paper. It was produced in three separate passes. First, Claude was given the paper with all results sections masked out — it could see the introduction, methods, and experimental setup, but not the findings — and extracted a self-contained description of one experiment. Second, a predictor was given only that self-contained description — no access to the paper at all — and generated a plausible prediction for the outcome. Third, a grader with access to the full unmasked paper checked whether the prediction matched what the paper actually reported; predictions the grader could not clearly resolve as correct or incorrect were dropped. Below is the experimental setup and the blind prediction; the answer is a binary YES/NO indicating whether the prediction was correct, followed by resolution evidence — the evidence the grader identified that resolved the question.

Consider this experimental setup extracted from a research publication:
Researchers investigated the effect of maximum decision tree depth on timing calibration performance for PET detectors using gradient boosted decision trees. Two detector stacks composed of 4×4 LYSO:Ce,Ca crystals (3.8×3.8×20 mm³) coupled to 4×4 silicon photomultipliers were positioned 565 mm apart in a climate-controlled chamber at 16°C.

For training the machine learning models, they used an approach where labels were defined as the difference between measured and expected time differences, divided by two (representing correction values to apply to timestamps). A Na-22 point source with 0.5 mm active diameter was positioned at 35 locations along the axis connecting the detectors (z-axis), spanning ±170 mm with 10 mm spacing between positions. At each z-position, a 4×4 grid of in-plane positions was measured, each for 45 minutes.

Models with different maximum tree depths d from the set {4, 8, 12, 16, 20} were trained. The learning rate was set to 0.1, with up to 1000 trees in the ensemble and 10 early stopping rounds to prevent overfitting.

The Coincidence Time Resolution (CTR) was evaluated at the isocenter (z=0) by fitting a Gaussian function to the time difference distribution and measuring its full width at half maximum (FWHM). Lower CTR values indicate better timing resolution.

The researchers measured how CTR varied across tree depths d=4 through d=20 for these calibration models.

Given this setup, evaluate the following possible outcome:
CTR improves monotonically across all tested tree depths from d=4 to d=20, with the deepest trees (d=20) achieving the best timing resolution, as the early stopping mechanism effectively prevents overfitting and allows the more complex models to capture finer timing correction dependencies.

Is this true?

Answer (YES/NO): NO